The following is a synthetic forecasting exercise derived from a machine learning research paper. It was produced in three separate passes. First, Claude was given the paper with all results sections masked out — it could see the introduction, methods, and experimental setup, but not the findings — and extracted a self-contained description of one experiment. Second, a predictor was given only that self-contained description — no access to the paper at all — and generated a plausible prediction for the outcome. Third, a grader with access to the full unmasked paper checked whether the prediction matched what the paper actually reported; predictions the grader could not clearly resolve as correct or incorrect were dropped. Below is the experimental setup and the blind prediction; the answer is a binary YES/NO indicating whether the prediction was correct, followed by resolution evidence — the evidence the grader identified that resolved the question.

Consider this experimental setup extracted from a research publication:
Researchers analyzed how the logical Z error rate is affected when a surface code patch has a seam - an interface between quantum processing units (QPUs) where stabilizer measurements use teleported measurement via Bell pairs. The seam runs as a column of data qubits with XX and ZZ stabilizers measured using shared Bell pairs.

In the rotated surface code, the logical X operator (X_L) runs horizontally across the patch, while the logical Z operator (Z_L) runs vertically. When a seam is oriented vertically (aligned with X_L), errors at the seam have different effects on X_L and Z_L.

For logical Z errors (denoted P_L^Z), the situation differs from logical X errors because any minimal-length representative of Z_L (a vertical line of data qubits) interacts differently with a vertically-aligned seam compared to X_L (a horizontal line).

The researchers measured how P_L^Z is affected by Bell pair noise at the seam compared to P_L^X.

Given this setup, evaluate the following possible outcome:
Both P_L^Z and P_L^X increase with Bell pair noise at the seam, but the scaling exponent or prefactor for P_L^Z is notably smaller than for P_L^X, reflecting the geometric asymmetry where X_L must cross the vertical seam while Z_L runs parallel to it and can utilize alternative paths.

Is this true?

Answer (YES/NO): NO